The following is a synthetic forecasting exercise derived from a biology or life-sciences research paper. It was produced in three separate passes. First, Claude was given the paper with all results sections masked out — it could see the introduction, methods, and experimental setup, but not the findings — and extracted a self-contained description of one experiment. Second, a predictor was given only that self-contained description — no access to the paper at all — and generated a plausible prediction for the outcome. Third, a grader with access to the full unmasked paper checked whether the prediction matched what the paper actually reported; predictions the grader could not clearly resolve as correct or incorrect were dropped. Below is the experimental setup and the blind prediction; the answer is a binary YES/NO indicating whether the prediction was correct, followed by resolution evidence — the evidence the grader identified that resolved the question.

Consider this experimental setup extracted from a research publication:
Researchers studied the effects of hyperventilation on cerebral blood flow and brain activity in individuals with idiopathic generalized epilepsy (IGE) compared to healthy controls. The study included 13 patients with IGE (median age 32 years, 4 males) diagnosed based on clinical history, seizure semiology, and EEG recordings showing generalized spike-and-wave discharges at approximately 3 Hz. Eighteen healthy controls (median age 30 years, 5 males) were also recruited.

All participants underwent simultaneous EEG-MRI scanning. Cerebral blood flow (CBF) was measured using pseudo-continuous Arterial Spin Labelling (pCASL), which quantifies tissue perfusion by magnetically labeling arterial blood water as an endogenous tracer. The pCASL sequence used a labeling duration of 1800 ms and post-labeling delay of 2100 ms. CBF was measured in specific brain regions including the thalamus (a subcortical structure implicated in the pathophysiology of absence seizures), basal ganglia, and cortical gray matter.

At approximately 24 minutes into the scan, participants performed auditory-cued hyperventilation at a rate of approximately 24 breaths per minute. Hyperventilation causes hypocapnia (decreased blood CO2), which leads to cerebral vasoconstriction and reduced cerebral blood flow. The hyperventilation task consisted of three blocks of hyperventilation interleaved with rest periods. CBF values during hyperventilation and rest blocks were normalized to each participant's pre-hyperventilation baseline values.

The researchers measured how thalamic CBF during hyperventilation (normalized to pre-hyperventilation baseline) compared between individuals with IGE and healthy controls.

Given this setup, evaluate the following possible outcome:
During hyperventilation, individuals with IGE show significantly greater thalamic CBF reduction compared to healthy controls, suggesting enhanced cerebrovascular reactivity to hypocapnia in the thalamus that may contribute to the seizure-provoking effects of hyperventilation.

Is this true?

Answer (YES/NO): NO